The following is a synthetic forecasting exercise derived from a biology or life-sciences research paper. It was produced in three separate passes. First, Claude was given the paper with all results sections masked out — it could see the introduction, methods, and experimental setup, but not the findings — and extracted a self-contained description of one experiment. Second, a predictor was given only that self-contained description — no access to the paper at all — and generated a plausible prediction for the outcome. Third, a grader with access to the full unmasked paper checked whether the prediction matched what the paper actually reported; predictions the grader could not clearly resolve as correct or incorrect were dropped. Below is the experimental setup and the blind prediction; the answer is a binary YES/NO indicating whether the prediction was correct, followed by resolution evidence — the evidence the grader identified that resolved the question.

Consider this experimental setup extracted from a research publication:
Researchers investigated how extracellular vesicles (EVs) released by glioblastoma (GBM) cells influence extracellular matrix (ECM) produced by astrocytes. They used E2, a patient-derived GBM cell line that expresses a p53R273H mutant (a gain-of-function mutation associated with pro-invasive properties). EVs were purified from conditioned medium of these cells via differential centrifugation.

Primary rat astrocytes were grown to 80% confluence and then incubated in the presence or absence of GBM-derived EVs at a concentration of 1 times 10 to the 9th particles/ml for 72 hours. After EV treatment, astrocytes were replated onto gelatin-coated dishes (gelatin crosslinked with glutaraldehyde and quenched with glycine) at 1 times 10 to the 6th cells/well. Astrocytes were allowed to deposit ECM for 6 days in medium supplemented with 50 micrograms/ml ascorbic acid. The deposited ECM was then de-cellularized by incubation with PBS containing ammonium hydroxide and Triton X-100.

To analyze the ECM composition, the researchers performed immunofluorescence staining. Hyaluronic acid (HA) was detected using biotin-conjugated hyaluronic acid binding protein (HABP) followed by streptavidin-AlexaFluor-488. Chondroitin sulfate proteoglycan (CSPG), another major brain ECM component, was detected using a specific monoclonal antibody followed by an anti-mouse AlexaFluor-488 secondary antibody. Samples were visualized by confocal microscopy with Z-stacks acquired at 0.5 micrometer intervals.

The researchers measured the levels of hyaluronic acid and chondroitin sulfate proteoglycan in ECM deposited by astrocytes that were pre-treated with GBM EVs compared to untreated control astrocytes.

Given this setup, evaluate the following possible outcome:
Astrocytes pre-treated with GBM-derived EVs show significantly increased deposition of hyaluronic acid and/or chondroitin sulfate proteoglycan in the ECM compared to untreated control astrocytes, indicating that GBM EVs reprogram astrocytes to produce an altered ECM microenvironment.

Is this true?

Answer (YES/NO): YES